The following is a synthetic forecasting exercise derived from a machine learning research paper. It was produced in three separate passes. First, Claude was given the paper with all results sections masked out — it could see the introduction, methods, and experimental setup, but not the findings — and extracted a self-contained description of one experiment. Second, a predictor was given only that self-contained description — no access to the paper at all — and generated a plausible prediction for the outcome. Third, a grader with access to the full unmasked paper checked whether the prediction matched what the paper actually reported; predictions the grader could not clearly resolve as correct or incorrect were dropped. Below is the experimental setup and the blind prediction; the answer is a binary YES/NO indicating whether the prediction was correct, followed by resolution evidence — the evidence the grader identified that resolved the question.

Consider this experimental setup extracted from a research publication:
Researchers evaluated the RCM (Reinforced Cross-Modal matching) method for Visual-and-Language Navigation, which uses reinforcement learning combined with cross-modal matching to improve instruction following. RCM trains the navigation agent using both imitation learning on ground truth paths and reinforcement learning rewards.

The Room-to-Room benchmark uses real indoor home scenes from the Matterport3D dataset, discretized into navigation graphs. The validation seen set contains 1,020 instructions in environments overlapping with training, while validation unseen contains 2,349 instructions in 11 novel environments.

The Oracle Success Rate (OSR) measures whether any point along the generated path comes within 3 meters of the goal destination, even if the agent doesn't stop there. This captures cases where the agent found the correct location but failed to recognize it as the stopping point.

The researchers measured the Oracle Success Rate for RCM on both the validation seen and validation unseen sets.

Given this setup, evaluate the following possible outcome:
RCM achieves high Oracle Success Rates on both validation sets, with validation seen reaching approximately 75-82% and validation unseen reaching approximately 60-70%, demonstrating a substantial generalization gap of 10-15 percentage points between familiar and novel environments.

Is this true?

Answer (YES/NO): NO